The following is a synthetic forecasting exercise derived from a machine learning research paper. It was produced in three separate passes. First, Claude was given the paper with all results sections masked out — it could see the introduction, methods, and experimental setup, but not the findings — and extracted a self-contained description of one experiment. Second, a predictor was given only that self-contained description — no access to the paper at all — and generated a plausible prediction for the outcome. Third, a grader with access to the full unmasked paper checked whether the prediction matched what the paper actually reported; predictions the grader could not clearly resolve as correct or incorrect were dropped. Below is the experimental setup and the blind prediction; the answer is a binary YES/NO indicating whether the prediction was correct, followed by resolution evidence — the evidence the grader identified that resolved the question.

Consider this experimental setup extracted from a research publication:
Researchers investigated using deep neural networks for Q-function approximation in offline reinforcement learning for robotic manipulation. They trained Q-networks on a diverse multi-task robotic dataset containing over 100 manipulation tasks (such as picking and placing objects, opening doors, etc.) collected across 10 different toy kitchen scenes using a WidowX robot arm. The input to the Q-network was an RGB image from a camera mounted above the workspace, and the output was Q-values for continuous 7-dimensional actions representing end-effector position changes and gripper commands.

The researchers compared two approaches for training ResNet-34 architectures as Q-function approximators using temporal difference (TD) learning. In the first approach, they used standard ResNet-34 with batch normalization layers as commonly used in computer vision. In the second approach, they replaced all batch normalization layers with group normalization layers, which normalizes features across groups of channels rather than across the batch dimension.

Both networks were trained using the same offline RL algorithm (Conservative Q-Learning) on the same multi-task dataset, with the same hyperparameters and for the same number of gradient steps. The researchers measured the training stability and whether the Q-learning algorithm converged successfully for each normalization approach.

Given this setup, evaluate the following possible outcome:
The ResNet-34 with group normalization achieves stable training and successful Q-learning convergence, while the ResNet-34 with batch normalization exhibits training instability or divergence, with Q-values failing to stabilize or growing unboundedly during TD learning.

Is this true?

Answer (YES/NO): YES